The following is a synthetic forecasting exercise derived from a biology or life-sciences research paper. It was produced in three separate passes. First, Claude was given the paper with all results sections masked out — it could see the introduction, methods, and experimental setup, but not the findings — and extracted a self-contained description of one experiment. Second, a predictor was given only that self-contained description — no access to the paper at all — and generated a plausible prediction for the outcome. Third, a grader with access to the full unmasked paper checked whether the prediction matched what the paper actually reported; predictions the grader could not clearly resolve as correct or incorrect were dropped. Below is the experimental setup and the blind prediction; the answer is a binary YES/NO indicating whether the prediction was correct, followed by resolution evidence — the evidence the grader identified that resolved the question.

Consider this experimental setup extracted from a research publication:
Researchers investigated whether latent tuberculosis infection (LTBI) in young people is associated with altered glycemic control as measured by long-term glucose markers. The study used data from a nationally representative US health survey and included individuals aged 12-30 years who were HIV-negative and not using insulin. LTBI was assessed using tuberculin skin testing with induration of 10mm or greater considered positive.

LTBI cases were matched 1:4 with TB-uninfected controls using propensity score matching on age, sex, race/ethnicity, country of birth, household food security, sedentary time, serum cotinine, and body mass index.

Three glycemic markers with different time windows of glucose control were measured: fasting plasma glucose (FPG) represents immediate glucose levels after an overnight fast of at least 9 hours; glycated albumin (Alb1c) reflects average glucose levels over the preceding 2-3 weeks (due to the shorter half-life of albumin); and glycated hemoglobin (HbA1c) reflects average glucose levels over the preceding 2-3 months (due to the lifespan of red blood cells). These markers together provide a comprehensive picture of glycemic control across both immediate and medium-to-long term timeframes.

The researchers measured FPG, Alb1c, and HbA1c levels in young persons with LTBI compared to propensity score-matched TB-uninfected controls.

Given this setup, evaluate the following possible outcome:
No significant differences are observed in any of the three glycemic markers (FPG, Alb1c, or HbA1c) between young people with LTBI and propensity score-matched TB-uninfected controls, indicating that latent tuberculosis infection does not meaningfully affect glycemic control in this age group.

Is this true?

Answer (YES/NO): YES